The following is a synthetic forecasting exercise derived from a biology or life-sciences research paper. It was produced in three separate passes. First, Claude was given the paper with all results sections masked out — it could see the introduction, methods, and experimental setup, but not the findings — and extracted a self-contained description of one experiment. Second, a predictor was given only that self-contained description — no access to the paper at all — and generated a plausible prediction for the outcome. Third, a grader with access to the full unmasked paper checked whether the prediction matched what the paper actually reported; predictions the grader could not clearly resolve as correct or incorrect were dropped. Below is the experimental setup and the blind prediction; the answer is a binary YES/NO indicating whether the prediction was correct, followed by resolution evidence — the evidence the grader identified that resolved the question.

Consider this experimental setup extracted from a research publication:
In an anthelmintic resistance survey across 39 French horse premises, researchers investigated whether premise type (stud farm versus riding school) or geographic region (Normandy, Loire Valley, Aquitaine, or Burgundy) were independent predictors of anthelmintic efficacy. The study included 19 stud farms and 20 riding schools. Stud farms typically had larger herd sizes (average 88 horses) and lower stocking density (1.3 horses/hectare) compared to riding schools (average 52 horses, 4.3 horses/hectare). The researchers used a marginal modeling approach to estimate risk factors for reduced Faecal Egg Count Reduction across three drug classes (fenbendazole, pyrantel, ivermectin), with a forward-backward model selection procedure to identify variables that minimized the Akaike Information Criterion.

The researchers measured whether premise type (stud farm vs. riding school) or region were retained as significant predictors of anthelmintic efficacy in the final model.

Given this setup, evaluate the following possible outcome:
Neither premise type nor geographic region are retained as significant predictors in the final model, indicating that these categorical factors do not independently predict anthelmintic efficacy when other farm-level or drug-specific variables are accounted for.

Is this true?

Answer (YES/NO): YES